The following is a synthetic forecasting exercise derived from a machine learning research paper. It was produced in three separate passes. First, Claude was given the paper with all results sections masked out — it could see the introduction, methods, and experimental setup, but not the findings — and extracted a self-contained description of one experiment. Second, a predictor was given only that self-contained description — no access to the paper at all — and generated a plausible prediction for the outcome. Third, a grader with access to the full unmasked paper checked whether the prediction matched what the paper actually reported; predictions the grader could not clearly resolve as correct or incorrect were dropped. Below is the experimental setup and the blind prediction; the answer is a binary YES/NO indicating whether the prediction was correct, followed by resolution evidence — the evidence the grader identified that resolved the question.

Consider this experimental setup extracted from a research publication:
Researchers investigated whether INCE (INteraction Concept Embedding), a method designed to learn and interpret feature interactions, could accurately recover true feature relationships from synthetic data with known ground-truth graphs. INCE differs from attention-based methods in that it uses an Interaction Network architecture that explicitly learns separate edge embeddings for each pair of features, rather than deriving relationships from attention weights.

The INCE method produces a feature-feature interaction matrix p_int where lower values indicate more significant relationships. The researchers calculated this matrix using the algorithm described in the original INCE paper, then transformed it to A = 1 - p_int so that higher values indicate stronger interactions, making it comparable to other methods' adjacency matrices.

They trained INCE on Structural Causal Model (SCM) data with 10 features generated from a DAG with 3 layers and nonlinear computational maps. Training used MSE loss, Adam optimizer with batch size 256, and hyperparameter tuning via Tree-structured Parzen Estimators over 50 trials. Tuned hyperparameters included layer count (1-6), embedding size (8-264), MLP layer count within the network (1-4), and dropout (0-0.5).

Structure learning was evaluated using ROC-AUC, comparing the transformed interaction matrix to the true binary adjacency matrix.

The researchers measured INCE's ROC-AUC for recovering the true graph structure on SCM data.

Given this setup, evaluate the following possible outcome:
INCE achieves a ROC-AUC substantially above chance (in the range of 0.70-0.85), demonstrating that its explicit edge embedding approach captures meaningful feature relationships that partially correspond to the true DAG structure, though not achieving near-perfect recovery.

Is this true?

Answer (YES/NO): NO